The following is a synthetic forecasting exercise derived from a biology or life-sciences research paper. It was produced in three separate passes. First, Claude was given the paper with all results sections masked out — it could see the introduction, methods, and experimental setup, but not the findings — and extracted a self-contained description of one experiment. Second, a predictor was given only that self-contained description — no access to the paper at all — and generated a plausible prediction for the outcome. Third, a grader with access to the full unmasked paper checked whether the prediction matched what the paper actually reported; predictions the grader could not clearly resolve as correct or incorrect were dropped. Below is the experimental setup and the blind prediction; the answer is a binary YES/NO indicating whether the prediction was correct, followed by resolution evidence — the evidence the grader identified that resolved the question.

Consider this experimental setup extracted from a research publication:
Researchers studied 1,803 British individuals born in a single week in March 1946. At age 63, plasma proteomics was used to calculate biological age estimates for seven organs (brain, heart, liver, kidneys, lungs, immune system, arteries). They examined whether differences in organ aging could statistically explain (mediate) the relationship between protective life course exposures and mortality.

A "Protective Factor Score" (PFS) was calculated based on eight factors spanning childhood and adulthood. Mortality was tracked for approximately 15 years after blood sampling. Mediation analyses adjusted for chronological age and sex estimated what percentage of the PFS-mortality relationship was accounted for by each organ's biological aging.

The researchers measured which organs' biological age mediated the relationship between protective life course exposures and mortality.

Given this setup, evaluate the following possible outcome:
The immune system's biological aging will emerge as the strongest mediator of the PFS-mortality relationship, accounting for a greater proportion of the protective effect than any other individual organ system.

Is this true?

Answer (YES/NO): NO